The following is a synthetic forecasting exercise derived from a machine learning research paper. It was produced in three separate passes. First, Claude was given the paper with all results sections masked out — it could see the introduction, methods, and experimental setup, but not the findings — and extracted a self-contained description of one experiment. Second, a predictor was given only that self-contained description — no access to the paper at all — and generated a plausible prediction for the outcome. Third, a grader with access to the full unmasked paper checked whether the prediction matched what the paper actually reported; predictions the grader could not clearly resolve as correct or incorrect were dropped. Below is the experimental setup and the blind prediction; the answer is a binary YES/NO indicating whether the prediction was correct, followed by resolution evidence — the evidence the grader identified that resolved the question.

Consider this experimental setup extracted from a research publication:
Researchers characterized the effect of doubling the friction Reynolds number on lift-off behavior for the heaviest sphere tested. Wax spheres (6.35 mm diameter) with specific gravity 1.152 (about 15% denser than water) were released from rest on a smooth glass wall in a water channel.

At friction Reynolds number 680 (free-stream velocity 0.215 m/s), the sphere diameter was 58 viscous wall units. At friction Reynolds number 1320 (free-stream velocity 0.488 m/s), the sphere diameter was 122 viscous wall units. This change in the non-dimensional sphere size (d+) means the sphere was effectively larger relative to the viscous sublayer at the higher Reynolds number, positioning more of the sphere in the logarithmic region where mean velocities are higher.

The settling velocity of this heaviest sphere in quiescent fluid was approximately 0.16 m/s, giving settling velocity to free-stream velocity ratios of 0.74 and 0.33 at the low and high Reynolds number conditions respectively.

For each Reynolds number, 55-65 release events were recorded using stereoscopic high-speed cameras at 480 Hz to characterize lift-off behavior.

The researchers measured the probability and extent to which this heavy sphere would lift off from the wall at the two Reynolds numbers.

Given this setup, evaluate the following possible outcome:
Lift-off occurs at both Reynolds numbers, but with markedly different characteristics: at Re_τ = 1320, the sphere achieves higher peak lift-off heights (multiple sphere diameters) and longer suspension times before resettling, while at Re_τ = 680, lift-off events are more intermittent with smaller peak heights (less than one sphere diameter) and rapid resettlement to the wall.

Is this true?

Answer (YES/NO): NO